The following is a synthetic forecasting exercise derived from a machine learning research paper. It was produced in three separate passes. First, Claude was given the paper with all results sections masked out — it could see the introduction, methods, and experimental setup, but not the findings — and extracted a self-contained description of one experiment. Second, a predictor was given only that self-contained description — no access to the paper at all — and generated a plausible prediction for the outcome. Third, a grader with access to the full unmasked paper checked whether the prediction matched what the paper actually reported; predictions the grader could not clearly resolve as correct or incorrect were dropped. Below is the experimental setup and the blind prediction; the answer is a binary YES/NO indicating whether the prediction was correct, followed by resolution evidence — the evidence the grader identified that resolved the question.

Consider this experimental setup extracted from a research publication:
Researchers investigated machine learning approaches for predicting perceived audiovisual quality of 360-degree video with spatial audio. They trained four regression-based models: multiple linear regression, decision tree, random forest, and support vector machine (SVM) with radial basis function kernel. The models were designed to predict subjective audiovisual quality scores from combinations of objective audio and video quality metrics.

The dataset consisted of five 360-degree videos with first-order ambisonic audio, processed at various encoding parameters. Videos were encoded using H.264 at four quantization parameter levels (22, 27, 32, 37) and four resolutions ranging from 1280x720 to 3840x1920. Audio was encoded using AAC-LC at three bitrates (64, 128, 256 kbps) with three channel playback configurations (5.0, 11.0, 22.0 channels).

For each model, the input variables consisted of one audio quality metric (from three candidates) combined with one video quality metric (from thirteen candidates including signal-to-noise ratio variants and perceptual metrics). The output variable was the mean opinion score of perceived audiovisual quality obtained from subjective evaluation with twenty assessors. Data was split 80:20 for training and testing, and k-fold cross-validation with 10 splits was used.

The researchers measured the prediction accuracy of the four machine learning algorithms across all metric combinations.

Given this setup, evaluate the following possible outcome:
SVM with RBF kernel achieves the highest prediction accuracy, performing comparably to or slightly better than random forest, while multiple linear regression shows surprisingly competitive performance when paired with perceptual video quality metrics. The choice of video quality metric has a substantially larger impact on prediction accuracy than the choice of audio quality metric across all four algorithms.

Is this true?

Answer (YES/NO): NO